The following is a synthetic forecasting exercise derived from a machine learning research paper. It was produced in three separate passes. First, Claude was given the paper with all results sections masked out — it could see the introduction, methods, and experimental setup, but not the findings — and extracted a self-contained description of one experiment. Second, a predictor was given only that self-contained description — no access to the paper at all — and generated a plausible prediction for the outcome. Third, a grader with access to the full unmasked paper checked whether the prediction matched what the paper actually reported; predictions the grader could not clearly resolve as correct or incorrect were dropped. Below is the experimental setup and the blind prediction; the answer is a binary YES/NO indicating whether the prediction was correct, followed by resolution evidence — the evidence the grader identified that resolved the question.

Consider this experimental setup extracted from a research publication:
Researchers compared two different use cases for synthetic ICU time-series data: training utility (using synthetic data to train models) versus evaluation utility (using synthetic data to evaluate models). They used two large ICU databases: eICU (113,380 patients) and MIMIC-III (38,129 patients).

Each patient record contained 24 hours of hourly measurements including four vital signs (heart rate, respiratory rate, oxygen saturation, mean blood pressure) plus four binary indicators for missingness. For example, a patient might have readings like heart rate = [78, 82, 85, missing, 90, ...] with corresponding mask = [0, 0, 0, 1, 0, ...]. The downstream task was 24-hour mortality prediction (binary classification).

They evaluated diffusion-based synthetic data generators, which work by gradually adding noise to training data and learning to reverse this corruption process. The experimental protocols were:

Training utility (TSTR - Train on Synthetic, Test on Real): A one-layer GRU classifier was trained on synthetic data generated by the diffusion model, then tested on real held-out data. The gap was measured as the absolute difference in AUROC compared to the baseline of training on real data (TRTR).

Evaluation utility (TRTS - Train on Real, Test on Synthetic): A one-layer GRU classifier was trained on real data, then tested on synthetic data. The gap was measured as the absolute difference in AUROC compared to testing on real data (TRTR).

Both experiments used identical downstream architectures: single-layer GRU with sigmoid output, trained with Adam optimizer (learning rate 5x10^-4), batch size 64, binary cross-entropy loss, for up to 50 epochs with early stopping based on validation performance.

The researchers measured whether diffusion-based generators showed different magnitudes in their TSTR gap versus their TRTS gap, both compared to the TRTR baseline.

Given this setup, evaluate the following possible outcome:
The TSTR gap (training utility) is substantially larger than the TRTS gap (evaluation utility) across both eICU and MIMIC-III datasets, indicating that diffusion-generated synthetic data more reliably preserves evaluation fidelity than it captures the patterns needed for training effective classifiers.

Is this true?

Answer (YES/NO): NO